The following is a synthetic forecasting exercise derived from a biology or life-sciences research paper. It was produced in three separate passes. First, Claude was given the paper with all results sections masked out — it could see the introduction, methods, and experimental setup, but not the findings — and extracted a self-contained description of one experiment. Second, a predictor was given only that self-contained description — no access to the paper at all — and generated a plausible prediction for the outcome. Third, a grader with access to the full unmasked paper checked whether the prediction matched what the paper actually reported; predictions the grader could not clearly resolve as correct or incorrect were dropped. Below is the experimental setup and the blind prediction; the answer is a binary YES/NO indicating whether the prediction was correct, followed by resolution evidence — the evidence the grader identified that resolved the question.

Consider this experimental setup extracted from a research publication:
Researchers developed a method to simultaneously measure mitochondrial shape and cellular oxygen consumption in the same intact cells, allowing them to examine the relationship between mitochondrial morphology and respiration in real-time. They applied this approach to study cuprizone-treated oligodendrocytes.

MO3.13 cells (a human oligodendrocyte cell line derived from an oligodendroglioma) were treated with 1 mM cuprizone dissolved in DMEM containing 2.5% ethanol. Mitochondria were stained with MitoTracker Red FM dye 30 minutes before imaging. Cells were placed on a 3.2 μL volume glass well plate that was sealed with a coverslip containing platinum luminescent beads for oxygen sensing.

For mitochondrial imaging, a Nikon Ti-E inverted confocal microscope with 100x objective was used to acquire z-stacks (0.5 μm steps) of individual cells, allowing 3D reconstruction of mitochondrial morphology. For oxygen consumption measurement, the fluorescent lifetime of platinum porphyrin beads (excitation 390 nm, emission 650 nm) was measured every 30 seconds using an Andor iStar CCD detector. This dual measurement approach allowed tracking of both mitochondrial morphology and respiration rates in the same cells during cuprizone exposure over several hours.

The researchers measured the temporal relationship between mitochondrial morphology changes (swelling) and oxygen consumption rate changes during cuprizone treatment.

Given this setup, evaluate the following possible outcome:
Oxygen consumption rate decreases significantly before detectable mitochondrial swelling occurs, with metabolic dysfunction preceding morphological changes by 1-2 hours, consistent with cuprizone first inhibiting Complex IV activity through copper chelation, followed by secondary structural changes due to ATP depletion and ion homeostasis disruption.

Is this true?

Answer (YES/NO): NO